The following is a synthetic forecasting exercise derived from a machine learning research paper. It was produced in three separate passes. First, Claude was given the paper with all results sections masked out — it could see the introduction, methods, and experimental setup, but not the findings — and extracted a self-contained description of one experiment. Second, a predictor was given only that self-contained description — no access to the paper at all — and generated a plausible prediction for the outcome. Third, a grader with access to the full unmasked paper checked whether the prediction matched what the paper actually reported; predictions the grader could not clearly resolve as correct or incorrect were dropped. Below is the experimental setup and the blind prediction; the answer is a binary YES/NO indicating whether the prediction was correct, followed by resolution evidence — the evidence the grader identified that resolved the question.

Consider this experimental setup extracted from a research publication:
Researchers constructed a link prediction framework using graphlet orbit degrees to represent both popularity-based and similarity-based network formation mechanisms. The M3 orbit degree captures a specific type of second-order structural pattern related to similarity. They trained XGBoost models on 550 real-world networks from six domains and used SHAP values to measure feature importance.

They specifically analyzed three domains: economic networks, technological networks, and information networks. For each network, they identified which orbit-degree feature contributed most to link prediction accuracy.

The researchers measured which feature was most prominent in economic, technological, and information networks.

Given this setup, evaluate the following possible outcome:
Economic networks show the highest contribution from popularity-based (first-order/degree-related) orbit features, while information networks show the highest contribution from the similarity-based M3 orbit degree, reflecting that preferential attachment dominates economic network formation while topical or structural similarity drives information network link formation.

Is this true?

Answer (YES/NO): NO